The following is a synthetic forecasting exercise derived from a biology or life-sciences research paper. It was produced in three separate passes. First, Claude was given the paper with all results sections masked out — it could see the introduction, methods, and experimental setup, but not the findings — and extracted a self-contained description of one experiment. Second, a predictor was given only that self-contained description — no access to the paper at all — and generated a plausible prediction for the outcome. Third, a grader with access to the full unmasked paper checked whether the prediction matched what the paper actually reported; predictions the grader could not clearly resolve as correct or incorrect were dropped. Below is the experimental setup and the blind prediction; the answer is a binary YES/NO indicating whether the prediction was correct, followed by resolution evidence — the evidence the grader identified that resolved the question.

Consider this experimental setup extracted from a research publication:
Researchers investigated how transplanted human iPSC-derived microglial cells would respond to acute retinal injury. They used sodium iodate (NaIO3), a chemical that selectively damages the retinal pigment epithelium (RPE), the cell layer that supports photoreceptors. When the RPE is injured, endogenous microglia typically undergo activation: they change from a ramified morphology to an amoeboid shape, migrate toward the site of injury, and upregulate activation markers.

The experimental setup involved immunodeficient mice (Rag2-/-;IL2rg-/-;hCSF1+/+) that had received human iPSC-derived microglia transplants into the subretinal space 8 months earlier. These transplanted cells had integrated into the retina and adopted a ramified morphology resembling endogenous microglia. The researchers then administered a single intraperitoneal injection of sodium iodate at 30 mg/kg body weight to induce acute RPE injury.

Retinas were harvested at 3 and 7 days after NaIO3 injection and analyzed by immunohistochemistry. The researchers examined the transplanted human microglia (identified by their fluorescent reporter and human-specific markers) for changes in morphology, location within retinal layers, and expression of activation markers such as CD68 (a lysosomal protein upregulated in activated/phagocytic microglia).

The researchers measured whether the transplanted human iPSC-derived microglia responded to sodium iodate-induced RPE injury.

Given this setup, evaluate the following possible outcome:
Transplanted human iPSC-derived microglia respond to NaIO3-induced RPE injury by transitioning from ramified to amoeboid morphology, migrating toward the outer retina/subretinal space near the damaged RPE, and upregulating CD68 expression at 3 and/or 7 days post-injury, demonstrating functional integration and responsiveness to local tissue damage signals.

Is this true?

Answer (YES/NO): NO